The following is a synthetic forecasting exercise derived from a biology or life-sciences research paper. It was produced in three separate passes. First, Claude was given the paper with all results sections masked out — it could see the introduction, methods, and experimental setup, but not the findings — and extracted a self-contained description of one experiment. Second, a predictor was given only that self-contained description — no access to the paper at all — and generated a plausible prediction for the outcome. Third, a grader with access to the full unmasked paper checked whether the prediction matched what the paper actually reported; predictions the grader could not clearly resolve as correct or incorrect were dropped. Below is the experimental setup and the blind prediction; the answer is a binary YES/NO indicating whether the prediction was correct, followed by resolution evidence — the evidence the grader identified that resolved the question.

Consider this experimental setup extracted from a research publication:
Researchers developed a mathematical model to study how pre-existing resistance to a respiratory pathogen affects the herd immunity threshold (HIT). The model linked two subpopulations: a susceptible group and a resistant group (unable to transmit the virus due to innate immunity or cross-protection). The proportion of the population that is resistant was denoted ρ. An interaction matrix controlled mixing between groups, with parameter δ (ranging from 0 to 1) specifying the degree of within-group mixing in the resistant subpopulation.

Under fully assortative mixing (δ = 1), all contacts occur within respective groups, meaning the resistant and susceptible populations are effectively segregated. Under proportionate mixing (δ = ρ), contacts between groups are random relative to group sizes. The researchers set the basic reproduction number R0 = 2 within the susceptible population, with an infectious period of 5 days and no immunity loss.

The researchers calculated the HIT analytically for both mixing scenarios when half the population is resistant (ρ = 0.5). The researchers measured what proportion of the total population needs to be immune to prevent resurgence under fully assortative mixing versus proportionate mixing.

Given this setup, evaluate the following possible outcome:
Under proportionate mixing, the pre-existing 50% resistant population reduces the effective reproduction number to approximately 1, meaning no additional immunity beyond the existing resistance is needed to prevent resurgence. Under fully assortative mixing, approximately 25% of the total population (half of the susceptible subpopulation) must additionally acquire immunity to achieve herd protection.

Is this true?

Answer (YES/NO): YES